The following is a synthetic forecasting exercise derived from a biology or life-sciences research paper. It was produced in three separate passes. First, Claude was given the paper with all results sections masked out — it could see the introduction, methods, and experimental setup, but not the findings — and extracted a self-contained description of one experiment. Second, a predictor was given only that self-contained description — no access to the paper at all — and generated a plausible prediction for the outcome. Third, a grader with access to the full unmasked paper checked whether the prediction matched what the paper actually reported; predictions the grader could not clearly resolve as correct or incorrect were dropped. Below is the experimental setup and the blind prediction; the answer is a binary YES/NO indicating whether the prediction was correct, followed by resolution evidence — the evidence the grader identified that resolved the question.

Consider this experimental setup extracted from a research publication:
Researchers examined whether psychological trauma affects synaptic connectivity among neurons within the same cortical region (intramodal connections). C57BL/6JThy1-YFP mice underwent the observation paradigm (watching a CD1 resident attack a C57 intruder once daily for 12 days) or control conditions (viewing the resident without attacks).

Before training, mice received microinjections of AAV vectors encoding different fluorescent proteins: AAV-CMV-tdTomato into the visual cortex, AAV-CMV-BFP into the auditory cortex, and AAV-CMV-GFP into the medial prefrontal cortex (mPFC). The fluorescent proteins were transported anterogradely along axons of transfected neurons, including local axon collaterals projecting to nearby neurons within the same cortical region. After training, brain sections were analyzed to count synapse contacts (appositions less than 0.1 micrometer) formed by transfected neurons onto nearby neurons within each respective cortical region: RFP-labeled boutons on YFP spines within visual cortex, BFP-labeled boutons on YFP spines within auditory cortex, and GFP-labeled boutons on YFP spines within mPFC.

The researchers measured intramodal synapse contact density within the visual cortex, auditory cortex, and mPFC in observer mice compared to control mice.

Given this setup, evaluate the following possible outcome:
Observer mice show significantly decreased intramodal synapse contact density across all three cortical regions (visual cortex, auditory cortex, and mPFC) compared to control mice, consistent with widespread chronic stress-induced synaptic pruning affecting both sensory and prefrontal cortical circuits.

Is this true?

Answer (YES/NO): NO